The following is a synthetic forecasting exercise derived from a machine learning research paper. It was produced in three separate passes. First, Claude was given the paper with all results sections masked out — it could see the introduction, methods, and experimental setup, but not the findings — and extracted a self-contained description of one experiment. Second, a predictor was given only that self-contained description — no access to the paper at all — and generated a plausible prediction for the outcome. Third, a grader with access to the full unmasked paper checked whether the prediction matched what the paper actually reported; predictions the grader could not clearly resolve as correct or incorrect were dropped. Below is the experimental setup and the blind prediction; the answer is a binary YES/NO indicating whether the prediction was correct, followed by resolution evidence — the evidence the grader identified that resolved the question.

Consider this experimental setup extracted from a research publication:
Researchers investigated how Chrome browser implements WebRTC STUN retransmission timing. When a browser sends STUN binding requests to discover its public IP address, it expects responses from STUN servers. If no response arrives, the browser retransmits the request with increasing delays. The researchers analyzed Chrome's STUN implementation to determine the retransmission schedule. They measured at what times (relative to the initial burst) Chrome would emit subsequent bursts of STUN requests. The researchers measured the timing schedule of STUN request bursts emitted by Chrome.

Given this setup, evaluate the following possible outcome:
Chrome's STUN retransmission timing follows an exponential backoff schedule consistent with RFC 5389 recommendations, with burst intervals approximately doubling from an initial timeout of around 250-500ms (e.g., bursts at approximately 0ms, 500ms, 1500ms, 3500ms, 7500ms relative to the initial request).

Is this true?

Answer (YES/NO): NO